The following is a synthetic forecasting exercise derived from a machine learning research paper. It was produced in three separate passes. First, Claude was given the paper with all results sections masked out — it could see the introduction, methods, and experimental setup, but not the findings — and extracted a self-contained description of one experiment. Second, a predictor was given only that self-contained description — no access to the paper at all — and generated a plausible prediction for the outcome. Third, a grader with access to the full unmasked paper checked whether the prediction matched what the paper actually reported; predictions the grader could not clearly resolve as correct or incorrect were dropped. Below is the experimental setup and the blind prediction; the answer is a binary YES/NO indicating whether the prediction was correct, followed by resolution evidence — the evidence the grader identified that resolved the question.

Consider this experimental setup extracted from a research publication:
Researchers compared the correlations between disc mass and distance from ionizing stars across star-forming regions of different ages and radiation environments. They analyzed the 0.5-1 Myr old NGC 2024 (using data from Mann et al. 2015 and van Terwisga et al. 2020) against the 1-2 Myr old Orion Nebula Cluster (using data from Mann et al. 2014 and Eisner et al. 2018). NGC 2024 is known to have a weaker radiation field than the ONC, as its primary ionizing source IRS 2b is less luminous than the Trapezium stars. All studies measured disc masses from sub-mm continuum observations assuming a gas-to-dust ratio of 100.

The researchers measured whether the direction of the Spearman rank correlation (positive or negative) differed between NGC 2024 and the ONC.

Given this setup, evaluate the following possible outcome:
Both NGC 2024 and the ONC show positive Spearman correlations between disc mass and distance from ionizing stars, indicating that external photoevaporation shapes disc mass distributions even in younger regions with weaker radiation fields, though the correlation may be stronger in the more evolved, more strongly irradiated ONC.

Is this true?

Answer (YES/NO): NO